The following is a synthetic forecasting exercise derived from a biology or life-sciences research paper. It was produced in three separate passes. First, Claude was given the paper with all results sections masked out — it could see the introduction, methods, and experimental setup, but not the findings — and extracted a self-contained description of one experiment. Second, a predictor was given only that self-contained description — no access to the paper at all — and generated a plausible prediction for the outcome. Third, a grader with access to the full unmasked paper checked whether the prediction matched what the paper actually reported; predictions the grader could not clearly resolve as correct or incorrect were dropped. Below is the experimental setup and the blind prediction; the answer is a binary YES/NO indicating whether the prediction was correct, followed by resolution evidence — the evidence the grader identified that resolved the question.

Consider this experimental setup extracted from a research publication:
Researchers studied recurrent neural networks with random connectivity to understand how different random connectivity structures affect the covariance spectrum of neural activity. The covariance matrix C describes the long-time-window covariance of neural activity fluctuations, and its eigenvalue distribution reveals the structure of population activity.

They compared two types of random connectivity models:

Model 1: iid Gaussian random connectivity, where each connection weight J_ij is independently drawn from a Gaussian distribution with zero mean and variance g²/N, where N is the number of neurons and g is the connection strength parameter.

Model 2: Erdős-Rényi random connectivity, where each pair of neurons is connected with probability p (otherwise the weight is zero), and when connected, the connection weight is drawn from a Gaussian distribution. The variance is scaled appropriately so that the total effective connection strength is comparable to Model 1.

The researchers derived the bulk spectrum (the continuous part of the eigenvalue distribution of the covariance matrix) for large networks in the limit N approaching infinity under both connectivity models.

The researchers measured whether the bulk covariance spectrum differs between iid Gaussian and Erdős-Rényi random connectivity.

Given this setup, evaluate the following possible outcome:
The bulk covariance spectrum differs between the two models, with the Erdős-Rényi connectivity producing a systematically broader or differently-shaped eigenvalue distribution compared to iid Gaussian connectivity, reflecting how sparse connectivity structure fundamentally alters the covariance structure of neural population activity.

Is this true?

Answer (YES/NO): NO